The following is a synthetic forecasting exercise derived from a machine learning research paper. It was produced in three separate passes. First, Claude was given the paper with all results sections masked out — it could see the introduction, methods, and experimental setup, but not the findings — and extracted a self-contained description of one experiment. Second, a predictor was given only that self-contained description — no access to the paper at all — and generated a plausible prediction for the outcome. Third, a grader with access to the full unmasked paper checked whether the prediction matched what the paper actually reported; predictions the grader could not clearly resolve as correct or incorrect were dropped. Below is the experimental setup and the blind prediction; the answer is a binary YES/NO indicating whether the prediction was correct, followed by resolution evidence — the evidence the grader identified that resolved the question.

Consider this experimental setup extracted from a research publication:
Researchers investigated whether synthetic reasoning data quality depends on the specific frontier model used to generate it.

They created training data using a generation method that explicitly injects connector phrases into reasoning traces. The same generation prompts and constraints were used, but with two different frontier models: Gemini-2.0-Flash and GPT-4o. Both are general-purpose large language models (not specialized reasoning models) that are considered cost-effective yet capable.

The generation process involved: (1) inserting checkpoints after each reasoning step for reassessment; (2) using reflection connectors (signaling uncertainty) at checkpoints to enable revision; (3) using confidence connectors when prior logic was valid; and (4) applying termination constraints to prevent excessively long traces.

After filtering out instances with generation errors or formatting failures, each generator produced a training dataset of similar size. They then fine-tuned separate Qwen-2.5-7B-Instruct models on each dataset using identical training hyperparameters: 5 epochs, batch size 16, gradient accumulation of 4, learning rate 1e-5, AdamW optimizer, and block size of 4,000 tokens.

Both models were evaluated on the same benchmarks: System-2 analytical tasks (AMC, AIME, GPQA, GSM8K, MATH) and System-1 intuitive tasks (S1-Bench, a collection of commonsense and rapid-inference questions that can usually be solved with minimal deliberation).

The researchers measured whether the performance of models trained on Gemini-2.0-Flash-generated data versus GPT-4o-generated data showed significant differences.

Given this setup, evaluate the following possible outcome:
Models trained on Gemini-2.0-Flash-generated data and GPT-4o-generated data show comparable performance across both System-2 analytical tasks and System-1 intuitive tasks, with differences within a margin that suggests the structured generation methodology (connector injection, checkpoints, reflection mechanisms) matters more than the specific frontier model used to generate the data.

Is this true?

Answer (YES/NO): NO